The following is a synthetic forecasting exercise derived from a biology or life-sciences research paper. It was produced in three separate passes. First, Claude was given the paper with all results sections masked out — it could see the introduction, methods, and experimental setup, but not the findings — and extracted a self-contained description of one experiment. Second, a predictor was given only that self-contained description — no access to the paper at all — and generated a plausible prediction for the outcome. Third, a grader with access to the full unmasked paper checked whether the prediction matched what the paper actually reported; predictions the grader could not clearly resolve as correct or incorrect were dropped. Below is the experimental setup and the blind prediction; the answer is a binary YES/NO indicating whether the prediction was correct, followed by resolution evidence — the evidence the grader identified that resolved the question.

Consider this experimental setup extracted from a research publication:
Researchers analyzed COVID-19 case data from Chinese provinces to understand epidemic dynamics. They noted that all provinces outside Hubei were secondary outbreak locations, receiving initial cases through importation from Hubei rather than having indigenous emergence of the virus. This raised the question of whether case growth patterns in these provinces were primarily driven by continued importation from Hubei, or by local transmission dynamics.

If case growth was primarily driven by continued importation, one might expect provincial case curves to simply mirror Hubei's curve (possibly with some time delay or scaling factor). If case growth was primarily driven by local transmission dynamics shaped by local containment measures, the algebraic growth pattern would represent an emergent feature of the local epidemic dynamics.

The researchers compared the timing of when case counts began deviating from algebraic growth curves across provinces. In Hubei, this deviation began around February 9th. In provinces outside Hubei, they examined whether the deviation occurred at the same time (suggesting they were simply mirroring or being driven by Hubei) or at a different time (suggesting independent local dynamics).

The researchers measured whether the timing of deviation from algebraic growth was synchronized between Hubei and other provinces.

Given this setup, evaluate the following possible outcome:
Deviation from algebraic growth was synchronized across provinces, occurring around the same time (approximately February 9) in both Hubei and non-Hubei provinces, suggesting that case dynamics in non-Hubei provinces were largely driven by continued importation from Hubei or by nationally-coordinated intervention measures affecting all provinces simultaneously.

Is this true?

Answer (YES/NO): NO